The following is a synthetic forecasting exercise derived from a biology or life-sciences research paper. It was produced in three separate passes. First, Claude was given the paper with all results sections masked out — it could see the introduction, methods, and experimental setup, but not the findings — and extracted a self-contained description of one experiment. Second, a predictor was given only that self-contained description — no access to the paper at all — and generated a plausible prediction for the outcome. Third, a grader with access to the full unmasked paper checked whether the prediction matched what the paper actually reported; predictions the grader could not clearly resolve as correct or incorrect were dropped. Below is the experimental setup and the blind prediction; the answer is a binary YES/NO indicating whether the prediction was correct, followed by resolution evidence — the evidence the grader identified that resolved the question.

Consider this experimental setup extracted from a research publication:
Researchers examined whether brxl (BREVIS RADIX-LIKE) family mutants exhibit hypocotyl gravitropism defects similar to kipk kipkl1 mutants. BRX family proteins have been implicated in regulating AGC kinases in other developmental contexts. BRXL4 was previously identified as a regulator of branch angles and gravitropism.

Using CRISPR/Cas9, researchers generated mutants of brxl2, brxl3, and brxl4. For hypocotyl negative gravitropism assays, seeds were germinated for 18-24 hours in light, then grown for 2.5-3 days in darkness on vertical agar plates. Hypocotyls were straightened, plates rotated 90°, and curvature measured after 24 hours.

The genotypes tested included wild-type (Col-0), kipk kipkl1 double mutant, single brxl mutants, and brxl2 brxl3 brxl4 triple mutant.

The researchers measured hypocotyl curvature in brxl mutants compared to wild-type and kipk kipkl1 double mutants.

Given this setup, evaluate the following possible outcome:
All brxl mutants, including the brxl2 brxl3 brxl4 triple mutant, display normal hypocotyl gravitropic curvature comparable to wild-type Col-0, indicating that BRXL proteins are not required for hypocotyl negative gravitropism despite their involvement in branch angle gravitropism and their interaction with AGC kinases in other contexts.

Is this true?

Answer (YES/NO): NO